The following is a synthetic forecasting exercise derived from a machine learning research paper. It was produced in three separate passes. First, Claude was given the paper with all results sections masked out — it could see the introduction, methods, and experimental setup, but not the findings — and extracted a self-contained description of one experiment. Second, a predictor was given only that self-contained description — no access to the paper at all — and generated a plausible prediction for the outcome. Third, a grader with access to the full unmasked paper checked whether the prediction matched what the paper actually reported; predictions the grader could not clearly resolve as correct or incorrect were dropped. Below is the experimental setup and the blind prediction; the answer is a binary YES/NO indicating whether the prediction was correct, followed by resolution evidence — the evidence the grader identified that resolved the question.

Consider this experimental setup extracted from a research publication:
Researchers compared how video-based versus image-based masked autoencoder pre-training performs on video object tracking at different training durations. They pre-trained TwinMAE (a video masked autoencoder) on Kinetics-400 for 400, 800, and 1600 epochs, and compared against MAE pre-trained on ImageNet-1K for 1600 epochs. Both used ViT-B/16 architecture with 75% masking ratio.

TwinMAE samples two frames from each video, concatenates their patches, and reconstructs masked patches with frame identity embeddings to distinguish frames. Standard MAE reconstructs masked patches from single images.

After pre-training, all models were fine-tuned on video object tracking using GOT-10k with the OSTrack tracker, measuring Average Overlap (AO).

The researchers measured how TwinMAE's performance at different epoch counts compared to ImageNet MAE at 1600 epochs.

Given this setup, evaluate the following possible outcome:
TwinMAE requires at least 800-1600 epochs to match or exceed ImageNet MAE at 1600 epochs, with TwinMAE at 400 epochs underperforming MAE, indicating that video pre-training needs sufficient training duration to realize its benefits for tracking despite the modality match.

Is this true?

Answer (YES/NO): NO